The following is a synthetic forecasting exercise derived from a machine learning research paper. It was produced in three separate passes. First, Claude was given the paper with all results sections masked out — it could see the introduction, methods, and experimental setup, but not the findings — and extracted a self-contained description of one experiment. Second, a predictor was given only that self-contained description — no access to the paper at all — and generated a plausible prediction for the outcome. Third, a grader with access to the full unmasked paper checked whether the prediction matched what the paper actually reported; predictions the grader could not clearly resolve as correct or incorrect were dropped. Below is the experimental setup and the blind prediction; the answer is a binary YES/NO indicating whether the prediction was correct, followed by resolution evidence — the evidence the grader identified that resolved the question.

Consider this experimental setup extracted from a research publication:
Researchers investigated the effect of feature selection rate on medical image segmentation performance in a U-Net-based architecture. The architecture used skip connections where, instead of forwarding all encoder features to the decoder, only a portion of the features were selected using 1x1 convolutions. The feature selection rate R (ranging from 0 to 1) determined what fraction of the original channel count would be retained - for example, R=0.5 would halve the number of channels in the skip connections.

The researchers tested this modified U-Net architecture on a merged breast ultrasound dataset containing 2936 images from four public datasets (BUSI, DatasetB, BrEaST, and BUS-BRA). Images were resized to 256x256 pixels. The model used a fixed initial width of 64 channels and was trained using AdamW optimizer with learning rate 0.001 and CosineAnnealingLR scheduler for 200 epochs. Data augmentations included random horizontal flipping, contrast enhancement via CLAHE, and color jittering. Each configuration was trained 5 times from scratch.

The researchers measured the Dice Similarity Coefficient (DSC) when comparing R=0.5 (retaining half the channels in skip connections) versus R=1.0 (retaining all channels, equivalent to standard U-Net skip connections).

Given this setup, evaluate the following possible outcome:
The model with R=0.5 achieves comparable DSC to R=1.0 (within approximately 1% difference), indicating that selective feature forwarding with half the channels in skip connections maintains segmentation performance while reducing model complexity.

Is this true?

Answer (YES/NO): YES